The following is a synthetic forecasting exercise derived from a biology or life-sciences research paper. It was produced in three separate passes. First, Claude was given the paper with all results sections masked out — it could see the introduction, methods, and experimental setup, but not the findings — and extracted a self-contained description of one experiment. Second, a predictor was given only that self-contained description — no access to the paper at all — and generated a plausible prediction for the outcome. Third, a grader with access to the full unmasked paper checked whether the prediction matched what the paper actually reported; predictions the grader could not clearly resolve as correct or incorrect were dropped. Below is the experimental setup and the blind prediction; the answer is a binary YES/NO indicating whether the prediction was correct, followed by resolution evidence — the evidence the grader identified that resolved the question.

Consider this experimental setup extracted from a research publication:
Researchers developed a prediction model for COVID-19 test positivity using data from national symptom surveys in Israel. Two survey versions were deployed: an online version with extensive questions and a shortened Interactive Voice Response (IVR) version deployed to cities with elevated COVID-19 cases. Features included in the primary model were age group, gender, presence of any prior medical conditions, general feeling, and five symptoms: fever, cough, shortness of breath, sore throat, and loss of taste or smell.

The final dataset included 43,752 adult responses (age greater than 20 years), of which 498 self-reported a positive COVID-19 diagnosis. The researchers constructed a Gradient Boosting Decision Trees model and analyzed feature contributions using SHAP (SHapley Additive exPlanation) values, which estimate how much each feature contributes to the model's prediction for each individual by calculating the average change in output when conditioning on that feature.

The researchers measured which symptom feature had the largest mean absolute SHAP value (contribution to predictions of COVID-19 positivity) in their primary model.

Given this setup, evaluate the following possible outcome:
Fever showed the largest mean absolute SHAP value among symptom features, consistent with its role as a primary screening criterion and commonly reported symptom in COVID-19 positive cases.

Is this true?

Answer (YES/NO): NO